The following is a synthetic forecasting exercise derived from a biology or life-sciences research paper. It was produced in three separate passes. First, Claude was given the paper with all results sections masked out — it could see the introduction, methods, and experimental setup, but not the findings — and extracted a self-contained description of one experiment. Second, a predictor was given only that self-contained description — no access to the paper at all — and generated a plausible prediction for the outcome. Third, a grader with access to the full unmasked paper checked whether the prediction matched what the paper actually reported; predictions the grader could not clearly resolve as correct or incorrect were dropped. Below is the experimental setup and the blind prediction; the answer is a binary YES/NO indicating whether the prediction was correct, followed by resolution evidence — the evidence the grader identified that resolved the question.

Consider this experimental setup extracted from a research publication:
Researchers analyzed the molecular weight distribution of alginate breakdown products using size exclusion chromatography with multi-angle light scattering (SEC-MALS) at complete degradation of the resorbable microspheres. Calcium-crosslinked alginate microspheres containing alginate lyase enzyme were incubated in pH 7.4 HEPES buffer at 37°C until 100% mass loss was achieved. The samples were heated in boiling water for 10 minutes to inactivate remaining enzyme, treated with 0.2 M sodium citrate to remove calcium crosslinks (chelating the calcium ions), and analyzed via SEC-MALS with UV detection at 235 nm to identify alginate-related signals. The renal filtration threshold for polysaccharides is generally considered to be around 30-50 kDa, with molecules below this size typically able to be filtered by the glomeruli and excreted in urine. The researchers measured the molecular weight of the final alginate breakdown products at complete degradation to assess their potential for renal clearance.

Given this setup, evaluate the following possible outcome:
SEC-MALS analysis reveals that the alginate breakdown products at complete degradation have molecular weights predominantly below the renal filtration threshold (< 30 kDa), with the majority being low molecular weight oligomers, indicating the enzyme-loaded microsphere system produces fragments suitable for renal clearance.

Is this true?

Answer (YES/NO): NO